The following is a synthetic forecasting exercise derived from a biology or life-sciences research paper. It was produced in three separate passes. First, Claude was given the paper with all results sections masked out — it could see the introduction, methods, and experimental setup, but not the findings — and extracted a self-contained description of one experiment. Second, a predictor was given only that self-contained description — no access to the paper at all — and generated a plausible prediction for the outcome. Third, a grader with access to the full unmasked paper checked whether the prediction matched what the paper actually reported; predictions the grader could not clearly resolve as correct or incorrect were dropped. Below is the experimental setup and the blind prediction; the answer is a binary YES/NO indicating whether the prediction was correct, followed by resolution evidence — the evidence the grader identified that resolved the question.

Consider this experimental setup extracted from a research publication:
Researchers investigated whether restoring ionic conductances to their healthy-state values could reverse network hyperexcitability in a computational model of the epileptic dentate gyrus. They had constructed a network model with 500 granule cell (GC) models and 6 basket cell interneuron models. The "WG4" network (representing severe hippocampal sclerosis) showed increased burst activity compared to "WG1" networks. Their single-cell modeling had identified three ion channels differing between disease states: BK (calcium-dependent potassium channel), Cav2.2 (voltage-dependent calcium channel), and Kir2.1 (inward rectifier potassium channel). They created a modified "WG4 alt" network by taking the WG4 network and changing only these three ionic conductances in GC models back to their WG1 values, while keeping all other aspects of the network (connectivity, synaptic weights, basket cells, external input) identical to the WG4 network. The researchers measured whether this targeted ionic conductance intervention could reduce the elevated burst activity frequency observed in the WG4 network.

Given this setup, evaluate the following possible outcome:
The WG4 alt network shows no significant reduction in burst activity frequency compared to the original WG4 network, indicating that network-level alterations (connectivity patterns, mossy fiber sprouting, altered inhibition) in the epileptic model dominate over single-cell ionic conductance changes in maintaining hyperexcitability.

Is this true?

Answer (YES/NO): NO